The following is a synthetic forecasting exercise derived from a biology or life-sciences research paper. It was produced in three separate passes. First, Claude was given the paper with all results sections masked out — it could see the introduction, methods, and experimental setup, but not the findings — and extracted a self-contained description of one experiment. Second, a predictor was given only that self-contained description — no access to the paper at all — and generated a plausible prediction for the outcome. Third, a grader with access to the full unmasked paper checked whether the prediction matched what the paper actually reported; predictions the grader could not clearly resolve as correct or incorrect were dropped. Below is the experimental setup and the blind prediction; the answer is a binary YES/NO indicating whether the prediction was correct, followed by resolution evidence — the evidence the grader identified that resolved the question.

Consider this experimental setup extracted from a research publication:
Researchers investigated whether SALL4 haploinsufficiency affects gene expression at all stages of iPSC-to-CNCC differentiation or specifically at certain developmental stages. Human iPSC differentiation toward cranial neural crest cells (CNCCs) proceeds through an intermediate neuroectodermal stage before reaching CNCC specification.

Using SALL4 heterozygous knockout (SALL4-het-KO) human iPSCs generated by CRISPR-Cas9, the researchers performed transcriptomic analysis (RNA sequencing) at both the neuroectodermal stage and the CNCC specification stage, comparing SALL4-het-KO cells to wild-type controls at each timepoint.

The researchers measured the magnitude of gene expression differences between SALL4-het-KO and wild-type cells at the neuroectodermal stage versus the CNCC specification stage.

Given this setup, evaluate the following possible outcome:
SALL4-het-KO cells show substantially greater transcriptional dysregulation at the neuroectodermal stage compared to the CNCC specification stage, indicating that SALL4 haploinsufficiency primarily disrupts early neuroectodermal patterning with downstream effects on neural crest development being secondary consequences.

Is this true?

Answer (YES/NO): NO